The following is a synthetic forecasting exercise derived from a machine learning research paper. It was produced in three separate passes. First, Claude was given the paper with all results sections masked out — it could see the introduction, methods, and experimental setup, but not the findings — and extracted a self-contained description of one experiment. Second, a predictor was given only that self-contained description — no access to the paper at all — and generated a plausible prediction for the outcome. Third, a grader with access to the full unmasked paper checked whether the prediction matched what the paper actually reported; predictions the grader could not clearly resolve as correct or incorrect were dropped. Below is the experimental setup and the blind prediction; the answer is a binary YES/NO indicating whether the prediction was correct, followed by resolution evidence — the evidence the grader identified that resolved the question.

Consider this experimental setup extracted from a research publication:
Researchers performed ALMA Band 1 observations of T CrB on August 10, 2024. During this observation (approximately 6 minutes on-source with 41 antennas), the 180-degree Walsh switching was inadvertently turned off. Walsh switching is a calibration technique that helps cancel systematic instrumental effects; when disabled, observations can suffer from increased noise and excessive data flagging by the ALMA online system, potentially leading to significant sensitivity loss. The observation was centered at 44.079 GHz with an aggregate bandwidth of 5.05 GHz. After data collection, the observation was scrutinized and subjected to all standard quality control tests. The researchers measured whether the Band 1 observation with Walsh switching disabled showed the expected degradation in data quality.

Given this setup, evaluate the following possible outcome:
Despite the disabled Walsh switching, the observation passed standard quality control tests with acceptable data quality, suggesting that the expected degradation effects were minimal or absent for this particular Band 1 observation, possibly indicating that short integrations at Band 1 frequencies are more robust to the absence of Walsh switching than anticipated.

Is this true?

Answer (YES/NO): YES